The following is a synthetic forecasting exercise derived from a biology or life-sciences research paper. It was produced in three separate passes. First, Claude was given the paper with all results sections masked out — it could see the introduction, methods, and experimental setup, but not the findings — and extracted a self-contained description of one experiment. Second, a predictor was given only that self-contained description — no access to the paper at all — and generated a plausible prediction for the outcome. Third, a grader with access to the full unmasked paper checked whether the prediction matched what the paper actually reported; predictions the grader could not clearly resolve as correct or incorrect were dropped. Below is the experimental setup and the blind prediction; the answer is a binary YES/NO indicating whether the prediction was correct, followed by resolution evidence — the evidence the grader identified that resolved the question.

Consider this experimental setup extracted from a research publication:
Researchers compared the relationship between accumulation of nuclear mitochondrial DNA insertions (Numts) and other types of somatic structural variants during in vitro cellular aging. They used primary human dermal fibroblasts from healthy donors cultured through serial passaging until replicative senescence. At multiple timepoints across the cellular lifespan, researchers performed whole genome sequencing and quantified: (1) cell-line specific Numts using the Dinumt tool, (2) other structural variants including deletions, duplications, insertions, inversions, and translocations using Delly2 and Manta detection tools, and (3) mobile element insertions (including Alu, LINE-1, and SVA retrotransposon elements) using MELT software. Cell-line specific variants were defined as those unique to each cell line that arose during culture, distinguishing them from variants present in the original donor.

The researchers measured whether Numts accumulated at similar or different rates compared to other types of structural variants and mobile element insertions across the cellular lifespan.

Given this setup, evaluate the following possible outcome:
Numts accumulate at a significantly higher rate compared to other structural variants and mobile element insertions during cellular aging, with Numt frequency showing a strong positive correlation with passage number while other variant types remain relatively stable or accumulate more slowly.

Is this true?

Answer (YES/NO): YES